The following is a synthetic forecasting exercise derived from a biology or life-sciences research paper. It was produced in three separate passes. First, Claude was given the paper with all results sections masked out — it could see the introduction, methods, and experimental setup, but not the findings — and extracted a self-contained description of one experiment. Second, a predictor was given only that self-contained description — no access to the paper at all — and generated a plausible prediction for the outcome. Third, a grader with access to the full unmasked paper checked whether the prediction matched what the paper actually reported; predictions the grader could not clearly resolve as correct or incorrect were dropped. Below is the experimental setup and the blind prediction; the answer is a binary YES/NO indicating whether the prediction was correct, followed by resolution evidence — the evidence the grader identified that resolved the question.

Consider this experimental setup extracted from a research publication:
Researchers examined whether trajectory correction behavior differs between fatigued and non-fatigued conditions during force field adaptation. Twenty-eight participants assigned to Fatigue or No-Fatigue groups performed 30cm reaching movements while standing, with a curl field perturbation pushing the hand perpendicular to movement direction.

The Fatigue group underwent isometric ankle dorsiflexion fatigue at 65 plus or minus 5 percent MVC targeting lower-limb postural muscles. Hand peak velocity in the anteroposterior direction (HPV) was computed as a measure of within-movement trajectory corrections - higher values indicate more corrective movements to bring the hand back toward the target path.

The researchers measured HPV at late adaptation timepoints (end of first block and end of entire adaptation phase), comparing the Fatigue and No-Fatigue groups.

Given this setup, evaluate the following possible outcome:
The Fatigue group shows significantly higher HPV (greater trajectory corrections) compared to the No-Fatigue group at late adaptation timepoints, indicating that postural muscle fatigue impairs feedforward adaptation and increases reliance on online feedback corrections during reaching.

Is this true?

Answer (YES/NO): YES